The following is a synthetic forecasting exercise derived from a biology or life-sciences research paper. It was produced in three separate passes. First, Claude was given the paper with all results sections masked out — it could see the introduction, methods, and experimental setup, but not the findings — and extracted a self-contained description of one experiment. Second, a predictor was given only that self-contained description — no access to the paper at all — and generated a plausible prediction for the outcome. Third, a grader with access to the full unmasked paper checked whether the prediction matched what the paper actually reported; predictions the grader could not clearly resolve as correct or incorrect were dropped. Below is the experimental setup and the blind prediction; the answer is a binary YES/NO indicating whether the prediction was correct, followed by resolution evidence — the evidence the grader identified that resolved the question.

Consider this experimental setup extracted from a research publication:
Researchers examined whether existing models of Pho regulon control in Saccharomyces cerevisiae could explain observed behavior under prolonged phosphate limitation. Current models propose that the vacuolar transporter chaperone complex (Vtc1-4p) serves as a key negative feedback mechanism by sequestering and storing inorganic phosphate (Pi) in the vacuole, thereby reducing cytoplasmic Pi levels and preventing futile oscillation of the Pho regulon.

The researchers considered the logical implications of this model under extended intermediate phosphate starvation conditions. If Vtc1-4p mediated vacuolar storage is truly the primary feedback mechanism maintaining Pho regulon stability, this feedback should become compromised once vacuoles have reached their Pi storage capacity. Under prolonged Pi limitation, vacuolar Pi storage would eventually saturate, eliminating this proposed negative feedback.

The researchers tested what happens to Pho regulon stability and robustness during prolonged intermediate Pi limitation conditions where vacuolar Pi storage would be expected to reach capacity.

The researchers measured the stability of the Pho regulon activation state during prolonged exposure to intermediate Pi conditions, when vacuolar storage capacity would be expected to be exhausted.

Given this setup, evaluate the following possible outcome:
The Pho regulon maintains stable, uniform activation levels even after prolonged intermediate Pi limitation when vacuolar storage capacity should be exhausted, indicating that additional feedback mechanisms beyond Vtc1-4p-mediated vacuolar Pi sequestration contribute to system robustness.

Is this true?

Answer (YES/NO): NO